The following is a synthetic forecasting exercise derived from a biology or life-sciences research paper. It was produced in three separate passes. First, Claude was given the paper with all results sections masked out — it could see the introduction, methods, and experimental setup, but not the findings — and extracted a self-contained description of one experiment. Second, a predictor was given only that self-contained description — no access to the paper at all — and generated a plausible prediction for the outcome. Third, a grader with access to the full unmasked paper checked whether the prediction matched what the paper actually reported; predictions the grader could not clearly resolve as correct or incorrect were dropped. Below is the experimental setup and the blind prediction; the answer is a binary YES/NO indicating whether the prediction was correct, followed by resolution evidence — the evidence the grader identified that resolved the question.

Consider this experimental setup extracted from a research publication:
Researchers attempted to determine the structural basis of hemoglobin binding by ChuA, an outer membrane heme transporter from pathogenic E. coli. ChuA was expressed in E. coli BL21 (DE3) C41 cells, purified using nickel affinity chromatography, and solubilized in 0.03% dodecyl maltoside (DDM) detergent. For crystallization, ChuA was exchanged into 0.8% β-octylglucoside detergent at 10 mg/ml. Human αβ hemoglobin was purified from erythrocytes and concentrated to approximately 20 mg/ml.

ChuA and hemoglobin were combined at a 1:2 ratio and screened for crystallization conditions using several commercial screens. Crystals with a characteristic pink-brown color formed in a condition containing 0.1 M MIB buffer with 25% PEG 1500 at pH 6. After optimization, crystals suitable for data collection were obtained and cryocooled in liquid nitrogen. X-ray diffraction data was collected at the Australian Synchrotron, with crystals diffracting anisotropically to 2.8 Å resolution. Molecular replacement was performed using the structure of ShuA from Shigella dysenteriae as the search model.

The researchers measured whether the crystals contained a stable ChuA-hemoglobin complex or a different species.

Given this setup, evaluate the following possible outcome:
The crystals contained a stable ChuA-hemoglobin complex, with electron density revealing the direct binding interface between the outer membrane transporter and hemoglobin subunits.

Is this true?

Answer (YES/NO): NO